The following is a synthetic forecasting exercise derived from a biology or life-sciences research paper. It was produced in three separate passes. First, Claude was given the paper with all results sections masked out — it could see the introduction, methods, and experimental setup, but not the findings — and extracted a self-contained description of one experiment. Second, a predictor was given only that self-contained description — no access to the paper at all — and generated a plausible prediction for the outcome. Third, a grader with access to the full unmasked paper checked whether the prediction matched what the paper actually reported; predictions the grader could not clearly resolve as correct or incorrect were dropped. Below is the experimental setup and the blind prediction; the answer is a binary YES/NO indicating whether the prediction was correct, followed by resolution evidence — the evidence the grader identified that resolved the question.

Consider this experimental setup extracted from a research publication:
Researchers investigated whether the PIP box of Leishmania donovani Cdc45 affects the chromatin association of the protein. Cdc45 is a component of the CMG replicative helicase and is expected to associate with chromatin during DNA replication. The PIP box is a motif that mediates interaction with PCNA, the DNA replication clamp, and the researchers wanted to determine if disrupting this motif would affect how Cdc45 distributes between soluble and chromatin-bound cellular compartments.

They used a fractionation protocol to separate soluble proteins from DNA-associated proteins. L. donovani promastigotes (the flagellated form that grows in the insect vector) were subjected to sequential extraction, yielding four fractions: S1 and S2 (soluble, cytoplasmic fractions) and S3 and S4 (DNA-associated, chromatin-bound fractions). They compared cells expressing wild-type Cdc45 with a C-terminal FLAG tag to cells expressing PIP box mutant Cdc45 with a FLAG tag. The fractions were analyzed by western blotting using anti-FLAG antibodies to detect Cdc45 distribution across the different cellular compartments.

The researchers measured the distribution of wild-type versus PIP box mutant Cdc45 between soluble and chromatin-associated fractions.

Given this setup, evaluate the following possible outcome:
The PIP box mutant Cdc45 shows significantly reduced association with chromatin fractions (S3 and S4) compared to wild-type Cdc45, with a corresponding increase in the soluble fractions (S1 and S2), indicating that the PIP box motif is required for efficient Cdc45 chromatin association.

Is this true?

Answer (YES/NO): NO